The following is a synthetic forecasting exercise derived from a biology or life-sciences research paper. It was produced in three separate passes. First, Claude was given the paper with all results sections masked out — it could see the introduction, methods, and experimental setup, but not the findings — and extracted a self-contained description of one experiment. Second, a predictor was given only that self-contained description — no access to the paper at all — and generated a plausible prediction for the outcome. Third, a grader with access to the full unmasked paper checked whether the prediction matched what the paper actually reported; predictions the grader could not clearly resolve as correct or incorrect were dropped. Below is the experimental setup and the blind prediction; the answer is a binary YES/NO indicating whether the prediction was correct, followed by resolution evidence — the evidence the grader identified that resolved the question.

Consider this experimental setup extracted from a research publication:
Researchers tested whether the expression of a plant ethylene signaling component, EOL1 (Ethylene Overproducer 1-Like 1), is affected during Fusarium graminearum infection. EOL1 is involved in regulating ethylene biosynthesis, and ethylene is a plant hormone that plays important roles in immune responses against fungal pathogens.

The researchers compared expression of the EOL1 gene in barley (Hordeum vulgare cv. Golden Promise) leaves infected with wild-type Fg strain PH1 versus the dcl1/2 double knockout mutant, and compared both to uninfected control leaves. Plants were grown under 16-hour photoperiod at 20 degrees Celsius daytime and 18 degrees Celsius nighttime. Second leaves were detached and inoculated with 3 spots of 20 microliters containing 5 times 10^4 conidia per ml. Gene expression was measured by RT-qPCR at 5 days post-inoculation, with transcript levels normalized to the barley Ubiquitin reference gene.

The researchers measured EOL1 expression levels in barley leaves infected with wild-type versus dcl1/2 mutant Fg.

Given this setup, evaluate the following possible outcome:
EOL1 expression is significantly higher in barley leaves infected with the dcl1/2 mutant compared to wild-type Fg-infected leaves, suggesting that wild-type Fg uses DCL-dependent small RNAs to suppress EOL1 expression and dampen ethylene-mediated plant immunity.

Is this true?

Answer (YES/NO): NO